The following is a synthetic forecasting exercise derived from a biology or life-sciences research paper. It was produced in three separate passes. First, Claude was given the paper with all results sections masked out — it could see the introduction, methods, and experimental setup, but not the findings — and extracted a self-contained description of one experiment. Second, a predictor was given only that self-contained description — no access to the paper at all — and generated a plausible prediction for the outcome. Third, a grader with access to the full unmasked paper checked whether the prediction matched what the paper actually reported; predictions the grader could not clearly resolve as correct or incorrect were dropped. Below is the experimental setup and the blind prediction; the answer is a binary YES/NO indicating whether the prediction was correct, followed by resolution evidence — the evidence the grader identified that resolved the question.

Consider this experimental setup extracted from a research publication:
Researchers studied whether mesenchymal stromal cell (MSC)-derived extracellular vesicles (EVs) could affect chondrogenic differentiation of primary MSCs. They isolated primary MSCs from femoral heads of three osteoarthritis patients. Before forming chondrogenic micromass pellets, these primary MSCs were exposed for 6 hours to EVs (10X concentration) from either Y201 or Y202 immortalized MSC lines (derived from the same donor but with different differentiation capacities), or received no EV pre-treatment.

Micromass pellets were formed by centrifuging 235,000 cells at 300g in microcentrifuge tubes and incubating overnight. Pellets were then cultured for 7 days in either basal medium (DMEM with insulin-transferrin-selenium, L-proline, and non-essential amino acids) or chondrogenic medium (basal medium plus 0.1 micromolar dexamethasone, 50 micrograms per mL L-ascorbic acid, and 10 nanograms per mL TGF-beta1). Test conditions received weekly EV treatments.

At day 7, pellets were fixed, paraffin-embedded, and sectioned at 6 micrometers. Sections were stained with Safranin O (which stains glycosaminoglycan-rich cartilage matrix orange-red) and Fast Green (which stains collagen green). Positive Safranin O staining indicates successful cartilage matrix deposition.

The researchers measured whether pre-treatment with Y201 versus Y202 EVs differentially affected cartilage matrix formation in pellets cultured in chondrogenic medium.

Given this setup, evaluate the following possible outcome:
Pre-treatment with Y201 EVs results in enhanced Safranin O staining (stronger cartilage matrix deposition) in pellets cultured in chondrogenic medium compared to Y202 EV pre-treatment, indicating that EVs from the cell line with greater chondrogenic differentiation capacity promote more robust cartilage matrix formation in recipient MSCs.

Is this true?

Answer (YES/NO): YES